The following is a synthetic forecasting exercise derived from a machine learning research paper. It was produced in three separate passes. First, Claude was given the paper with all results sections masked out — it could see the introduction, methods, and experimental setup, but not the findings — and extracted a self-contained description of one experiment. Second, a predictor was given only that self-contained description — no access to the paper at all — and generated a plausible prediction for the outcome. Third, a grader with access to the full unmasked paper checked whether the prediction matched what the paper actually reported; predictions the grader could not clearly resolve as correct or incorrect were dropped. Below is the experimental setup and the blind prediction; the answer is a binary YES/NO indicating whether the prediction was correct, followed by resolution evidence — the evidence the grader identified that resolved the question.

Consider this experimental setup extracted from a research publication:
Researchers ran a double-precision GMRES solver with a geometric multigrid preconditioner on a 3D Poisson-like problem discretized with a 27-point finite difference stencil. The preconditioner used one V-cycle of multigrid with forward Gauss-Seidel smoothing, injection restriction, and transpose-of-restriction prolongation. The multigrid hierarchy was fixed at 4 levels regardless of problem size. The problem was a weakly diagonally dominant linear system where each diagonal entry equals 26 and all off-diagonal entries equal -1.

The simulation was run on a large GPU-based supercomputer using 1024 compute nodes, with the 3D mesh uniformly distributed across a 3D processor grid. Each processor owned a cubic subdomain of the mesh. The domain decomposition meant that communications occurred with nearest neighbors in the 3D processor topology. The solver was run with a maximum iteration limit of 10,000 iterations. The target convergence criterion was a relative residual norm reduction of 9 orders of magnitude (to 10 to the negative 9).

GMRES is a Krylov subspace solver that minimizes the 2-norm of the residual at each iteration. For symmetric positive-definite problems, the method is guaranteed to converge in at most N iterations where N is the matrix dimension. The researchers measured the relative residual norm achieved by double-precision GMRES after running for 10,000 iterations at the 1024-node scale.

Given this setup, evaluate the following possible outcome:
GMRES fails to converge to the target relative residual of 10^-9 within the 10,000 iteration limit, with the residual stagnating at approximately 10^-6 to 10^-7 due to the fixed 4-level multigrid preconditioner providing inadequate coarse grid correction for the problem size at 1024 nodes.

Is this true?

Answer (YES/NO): NO